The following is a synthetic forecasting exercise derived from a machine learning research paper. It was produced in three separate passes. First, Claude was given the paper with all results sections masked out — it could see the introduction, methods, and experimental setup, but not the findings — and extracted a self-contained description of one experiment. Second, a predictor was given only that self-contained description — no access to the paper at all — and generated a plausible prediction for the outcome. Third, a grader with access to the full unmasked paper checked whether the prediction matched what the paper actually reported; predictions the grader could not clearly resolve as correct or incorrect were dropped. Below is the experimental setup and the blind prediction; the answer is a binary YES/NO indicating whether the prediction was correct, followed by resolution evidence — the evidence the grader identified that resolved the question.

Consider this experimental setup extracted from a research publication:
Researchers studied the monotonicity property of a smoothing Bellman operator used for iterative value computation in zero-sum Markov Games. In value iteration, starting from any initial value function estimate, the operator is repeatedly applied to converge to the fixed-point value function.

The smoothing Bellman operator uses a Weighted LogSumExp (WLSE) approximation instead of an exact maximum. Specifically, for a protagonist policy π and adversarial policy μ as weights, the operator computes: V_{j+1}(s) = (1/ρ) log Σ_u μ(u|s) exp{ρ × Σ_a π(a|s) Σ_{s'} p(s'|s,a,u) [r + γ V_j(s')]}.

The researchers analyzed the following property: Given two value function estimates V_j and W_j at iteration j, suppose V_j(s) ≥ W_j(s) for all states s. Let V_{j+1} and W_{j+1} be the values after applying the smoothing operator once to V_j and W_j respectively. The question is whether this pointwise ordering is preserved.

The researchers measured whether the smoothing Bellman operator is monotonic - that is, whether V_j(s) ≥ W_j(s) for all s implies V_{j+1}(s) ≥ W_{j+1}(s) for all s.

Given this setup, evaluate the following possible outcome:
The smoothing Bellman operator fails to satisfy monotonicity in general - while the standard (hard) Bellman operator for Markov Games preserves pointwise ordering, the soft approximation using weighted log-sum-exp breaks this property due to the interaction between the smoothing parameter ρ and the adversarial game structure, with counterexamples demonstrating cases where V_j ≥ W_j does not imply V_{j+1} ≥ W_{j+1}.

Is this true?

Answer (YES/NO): NO